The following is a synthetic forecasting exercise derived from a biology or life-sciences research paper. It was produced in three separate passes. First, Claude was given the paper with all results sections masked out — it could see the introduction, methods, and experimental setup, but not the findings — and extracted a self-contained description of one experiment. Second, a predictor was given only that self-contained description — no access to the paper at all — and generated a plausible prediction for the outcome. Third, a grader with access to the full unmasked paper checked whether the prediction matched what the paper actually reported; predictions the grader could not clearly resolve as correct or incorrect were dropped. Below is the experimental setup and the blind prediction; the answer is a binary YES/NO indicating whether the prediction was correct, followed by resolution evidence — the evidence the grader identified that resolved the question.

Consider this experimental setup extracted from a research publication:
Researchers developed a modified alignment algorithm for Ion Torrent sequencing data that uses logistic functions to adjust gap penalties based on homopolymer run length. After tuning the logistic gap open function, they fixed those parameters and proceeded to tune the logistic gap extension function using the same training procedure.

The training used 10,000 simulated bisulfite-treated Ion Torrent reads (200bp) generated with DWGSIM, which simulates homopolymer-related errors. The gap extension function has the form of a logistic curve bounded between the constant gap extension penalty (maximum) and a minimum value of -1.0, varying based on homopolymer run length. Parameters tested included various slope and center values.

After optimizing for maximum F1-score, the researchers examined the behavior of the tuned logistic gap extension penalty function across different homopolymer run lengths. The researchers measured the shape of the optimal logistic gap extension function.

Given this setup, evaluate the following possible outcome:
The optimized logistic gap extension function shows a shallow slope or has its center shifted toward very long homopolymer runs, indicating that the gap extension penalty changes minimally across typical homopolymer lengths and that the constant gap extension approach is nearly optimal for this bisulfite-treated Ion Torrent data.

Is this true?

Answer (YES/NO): YES